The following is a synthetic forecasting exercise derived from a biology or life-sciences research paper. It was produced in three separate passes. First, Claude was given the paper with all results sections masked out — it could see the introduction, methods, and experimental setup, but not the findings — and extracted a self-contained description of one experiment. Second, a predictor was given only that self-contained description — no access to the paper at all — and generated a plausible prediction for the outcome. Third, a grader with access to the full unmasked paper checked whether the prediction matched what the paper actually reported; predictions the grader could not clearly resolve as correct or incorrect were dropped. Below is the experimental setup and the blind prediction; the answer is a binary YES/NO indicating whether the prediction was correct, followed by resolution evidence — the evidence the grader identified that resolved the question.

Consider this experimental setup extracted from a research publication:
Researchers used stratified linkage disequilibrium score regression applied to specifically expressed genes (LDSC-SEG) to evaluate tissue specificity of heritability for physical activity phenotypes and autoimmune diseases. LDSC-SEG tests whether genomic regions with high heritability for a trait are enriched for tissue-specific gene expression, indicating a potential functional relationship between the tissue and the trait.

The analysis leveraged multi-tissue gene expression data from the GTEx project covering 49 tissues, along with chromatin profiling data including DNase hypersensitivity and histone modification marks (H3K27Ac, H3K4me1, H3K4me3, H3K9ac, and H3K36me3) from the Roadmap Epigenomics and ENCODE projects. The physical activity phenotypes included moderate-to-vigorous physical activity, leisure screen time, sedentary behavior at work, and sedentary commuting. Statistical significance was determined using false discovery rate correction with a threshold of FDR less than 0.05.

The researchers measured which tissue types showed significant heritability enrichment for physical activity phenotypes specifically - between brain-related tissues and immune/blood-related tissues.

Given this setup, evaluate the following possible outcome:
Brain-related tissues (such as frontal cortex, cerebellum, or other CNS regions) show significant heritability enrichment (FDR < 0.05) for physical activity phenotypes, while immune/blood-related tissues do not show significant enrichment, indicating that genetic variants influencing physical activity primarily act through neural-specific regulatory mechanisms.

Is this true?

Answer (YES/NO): YES